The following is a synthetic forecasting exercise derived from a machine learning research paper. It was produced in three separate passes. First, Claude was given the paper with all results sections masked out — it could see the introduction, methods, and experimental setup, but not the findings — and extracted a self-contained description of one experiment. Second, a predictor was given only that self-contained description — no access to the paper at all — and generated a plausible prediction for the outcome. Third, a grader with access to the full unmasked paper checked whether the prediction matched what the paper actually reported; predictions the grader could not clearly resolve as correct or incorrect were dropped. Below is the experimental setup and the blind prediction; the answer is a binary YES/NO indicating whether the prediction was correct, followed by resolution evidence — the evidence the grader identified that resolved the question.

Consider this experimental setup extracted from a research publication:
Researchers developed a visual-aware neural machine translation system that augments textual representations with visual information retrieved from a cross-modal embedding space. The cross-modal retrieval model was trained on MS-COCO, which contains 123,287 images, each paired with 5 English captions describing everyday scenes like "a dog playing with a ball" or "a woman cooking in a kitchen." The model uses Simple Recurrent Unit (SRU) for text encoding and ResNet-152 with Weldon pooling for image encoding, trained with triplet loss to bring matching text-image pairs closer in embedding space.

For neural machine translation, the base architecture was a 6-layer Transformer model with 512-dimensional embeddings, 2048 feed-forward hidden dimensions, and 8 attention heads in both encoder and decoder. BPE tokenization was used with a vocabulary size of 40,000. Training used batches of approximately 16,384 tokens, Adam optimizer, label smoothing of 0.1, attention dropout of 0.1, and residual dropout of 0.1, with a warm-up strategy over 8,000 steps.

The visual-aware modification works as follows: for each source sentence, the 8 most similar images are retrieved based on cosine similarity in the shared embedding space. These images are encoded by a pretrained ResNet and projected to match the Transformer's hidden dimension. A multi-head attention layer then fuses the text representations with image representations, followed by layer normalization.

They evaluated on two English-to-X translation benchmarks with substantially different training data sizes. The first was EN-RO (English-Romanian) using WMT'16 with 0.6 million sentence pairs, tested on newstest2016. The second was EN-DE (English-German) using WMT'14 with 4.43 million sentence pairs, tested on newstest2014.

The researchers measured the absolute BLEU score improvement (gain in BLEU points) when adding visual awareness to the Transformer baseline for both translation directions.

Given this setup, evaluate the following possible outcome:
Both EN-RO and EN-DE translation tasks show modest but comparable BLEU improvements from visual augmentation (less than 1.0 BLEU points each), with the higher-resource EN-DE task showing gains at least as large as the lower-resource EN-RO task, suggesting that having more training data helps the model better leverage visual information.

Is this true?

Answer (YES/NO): NO